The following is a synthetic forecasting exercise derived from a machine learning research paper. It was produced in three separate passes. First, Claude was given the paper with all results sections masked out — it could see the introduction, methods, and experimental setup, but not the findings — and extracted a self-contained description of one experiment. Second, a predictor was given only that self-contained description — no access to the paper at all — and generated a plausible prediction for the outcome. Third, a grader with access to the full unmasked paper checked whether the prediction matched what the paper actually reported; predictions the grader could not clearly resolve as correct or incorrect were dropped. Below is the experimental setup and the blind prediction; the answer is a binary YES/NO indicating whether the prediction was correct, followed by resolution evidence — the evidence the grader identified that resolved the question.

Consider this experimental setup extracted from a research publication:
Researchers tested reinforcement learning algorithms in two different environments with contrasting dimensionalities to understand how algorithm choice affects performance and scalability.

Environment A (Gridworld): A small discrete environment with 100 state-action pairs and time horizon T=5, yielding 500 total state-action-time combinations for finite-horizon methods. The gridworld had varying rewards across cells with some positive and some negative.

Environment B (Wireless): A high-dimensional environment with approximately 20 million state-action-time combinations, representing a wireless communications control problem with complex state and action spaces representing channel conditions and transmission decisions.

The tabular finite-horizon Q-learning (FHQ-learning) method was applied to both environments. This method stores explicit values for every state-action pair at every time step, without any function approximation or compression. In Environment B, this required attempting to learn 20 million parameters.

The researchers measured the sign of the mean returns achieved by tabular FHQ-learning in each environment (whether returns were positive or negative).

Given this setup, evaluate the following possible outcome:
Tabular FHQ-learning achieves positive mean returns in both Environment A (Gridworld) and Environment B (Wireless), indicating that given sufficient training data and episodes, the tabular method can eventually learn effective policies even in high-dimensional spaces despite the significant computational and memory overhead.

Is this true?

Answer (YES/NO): NO